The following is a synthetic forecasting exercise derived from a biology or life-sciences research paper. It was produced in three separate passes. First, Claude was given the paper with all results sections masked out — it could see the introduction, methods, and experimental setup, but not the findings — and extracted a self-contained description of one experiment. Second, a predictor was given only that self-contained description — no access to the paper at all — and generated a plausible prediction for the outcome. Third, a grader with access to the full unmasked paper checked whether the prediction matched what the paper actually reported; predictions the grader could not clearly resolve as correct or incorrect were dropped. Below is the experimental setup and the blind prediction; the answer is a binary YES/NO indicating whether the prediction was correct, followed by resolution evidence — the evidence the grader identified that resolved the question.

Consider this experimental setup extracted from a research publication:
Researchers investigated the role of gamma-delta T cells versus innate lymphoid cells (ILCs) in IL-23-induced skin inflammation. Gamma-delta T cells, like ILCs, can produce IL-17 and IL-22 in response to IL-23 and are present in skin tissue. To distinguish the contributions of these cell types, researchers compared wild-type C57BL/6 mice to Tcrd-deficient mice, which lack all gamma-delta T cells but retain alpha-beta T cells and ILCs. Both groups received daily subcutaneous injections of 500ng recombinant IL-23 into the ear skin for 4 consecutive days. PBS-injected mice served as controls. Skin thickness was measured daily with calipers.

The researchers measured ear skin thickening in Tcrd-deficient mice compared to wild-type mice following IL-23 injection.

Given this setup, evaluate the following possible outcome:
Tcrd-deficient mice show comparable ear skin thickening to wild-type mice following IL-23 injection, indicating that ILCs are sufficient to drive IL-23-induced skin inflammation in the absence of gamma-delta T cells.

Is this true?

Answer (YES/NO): YES